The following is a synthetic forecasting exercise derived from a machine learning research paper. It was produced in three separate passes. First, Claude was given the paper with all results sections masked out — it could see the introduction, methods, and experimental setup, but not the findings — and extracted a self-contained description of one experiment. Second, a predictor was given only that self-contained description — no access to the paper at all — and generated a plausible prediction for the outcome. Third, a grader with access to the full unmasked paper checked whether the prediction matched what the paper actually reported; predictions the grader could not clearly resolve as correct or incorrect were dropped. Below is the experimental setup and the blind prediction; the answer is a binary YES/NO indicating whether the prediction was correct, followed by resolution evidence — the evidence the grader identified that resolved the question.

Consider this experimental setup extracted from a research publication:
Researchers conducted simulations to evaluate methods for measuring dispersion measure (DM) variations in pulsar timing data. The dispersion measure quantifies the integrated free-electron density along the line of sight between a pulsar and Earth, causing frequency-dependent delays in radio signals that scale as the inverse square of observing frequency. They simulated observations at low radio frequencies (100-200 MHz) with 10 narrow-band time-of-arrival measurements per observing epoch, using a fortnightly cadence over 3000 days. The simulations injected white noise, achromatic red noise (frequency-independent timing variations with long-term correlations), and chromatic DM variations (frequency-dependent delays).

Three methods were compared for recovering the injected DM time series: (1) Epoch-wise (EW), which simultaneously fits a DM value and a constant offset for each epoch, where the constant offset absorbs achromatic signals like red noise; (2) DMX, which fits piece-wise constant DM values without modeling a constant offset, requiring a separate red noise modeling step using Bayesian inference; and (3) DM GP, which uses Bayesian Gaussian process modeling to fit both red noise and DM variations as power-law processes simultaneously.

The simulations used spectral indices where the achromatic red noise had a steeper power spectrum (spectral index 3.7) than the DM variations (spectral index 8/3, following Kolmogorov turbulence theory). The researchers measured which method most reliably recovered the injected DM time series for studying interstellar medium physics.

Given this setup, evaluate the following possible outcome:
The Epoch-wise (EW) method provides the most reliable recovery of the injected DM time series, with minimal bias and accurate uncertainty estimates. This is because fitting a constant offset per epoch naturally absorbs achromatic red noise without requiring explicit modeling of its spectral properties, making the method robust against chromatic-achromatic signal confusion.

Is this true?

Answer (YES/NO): YES